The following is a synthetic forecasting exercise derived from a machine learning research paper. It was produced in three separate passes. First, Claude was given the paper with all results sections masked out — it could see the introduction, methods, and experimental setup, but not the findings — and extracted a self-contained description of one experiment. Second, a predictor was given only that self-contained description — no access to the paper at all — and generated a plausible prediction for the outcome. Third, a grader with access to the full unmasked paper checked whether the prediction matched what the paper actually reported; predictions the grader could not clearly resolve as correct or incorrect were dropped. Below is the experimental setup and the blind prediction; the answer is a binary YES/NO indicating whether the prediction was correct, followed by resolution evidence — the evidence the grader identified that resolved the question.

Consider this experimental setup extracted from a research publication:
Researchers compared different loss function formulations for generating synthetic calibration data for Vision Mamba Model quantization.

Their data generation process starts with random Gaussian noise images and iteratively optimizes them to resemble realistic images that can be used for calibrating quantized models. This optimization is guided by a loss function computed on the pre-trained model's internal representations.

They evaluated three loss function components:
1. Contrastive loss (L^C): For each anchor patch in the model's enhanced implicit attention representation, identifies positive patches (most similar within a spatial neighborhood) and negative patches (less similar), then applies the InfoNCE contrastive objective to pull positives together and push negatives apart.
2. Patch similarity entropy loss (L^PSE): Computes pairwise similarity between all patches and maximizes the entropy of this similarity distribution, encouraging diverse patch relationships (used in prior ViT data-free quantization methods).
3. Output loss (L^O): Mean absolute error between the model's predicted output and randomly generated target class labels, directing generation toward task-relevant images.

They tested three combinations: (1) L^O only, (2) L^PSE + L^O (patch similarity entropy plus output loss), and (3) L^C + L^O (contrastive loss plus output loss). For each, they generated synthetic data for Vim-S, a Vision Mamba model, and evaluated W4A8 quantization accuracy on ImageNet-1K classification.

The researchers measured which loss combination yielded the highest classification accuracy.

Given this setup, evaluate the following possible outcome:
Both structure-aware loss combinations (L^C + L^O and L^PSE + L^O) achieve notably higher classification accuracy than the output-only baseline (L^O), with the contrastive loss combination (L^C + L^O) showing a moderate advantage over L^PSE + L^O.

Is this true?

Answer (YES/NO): YES